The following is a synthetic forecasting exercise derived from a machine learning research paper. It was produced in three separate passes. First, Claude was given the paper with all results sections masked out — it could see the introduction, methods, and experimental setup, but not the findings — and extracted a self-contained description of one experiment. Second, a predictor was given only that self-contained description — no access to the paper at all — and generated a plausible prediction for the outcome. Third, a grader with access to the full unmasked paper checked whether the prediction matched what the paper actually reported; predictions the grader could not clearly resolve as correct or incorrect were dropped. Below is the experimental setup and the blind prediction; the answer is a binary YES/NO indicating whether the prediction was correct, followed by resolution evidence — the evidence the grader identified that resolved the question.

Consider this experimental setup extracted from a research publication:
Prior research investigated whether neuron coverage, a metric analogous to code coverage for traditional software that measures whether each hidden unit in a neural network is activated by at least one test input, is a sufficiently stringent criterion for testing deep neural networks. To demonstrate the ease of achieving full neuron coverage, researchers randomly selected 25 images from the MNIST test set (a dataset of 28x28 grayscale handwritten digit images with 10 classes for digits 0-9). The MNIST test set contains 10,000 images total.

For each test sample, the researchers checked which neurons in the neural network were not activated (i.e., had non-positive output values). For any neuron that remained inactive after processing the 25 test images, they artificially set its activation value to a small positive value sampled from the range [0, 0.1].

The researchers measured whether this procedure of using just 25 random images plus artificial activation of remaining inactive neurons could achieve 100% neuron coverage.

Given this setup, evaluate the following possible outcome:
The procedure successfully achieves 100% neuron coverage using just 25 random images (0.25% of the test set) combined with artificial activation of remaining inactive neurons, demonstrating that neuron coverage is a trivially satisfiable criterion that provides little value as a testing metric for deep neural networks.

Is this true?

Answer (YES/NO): YES